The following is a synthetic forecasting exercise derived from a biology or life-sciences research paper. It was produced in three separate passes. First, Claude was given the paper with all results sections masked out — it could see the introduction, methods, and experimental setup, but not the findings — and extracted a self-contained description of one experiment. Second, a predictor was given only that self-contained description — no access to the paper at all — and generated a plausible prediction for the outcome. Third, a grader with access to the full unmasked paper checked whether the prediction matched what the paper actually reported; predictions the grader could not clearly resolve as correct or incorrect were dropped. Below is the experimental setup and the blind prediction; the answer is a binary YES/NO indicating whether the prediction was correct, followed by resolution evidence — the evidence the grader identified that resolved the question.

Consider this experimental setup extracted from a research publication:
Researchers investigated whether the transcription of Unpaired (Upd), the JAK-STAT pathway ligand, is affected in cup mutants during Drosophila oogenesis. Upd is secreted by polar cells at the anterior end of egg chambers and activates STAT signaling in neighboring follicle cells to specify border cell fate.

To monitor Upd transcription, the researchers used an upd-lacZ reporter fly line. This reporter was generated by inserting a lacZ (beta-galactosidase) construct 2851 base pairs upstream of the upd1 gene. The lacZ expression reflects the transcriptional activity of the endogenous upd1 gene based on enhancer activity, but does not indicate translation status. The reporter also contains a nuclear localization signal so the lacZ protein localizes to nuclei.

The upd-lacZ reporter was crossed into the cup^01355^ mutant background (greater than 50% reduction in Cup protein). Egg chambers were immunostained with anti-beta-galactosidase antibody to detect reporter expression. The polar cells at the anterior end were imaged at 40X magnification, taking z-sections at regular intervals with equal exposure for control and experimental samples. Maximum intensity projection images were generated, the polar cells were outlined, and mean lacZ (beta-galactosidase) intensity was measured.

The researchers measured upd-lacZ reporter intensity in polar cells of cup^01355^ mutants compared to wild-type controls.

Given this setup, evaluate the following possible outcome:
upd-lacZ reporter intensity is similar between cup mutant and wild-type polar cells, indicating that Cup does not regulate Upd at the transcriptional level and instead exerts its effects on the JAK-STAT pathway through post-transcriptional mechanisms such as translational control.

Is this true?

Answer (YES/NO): YES